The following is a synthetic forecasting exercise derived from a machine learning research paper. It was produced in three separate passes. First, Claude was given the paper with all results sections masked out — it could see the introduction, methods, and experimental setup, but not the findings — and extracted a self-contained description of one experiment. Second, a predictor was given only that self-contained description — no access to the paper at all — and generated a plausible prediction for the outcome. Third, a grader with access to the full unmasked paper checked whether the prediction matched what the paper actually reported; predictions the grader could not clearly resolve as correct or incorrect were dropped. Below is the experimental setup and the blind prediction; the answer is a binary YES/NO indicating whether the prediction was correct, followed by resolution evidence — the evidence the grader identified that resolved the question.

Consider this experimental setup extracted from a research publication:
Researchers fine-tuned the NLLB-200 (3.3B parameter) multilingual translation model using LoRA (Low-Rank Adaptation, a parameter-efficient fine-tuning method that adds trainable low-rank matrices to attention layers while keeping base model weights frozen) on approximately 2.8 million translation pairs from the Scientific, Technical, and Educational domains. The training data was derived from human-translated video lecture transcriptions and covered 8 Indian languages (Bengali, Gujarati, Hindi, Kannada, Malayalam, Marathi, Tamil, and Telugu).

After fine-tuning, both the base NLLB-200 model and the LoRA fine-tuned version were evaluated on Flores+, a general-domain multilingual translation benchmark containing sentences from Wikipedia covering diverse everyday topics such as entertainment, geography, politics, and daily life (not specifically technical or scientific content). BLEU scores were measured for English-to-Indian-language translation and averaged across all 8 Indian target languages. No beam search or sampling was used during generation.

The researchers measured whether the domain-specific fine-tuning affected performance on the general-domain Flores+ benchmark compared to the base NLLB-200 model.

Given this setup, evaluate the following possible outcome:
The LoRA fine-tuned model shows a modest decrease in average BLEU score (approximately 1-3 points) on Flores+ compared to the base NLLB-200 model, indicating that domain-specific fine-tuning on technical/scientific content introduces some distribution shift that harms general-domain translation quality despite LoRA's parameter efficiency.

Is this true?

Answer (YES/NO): NO